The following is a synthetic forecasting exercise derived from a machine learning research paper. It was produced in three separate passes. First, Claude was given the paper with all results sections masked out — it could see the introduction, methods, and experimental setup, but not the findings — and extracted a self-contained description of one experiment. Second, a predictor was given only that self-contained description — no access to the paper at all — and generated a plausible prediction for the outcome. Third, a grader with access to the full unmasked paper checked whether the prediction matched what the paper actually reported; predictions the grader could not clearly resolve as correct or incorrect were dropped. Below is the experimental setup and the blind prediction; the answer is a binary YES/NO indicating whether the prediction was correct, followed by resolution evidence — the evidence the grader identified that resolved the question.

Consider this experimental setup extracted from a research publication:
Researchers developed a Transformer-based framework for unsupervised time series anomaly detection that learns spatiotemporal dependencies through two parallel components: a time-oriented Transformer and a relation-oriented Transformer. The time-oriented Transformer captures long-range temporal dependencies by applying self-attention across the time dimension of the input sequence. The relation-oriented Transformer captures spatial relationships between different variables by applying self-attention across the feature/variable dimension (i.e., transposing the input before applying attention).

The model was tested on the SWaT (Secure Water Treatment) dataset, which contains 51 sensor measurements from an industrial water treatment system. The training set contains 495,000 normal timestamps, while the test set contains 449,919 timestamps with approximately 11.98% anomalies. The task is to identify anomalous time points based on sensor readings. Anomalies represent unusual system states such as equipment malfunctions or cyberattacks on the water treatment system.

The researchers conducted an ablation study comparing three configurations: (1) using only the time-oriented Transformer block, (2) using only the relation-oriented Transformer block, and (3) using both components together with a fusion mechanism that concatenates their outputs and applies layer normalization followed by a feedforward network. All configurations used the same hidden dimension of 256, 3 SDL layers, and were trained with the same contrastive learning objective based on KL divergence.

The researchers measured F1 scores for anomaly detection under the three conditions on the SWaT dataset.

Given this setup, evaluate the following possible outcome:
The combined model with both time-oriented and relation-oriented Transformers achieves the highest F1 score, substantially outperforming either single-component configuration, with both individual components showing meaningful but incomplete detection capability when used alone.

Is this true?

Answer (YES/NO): YES